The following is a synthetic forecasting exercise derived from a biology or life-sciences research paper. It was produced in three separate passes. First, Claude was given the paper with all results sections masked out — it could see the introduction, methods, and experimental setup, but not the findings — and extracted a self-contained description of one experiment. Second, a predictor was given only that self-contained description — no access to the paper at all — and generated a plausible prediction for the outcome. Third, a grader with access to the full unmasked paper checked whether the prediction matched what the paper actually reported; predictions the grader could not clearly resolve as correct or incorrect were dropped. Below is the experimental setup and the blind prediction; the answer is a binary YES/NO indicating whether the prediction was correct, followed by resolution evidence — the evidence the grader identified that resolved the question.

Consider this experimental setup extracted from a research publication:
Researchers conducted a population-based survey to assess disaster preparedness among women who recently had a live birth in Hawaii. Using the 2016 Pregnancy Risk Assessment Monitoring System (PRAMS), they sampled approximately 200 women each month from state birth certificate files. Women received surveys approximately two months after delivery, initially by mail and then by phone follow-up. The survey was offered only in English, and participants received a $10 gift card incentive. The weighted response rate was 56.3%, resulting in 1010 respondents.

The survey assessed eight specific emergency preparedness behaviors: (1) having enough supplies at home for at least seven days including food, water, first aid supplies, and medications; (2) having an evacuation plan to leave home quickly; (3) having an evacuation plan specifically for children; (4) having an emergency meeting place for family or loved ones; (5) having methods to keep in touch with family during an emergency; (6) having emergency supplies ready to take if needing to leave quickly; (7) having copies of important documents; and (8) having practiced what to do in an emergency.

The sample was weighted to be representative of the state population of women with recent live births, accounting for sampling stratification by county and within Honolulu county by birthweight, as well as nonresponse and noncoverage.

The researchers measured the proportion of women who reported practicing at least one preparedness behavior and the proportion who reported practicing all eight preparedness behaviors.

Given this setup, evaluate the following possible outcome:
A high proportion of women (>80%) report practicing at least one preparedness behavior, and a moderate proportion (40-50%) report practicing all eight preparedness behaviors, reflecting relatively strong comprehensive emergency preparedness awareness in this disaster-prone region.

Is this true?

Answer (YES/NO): NO